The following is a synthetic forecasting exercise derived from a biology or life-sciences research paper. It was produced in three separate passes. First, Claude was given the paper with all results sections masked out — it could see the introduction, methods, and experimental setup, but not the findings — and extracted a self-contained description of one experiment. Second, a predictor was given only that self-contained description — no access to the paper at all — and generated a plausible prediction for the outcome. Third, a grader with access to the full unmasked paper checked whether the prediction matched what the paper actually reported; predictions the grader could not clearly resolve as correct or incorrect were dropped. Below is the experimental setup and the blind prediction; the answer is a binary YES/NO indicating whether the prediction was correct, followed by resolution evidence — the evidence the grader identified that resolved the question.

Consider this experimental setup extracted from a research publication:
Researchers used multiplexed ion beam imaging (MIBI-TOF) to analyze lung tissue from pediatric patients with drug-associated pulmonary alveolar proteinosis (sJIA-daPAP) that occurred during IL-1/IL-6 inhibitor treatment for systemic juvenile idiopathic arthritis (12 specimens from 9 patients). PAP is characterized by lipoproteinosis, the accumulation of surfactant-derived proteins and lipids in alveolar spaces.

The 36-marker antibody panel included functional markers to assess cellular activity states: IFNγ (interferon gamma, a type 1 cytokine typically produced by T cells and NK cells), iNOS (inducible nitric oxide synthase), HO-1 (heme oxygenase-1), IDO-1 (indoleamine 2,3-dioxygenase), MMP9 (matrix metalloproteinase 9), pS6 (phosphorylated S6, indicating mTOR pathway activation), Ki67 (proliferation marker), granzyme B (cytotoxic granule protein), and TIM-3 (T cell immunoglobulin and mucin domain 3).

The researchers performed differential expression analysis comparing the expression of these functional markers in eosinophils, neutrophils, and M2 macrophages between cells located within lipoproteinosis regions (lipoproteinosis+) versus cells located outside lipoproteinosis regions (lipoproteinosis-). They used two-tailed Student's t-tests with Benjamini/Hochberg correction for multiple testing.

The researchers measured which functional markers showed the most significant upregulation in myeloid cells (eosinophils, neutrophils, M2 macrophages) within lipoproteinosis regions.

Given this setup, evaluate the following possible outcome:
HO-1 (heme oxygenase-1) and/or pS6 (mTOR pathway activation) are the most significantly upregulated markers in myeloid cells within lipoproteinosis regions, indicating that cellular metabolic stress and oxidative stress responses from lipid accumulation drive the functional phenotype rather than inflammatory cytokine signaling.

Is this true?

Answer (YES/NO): NO